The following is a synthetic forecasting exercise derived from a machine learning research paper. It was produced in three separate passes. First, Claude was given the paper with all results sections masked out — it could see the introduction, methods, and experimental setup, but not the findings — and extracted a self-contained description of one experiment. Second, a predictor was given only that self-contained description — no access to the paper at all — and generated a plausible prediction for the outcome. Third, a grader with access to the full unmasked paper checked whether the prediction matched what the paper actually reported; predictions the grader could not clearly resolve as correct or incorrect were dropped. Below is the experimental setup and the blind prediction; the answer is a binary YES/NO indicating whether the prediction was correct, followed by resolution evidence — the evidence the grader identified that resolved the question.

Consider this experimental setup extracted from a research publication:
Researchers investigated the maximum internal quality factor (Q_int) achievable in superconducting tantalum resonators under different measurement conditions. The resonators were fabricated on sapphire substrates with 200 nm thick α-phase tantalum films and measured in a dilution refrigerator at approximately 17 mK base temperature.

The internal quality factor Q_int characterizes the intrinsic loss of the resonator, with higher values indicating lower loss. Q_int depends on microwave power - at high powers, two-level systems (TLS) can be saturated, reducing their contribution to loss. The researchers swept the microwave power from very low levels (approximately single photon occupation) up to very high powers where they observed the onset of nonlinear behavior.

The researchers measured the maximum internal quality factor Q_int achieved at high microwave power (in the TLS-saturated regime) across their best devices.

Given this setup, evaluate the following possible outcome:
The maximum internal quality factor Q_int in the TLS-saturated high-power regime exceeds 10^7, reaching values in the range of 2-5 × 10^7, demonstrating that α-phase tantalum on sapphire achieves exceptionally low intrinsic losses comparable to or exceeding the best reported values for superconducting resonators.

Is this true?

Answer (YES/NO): NO